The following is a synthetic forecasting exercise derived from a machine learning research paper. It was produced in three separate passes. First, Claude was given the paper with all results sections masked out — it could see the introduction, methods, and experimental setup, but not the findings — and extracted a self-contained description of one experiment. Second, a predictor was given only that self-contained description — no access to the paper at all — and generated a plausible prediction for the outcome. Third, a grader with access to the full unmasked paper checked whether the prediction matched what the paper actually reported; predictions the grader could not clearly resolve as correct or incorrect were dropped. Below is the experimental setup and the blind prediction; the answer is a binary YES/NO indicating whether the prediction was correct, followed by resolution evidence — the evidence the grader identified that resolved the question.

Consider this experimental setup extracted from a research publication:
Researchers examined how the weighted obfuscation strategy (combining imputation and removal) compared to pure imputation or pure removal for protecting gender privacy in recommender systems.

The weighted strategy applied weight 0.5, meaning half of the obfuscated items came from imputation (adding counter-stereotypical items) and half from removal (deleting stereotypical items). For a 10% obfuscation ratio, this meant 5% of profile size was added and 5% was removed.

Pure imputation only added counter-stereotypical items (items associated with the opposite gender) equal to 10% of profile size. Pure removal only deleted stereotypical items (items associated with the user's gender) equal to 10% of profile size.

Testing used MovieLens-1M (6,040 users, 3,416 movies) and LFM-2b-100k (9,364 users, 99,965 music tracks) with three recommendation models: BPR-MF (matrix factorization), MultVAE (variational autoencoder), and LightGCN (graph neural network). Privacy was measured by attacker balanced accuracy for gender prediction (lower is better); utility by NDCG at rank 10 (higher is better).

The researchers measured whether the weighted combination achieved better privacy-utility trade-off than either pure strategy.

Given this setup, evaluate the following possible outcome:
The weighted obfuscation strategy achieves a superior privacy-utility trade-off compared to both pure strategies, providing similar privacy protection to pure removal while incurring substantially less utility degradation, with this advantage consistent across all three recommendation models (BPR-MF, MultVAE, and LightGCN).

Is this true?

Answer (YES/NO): NO